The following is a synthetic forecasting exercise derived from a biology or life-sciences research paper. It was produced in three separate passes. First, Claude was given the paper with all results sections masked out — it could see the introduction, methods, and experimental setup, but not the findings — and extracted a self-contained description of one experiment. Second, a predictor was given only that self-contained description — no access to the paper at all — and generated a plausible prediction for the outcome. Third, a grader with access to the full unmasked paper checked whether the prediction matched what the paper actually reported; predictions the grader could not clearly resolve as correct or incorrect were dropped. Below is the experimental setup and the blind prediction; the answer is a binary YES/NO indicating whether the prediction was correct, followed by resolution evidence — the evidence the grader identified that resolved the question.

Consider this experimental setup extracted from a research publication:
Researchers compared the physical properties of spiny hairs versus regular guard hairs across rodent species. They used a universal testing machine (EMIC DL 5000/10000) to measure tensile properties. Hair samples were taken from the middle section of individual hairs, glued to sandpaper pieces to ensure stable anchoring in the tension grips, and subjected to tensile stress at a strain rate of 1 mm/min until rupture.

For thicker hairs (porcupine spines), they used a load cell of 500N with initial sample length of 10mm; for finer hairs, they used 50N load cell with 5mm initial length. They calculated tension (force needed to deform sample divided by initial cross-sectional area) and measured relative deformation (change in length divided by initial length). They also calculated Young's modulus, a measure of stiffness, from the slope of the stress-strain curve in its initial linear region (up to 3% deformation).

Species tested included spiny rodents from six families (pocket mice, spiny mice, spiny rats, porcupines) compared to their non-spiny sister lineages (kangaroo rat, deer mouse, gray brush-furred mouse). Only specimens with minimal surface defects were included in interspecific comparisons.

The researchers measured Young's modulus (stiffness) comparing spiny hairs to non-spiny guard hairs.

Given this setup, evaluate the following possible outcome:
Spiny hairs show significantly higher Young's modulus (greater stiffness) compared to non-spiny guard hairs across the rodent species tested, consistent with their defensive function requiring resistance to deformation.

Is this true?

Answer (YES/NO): NO